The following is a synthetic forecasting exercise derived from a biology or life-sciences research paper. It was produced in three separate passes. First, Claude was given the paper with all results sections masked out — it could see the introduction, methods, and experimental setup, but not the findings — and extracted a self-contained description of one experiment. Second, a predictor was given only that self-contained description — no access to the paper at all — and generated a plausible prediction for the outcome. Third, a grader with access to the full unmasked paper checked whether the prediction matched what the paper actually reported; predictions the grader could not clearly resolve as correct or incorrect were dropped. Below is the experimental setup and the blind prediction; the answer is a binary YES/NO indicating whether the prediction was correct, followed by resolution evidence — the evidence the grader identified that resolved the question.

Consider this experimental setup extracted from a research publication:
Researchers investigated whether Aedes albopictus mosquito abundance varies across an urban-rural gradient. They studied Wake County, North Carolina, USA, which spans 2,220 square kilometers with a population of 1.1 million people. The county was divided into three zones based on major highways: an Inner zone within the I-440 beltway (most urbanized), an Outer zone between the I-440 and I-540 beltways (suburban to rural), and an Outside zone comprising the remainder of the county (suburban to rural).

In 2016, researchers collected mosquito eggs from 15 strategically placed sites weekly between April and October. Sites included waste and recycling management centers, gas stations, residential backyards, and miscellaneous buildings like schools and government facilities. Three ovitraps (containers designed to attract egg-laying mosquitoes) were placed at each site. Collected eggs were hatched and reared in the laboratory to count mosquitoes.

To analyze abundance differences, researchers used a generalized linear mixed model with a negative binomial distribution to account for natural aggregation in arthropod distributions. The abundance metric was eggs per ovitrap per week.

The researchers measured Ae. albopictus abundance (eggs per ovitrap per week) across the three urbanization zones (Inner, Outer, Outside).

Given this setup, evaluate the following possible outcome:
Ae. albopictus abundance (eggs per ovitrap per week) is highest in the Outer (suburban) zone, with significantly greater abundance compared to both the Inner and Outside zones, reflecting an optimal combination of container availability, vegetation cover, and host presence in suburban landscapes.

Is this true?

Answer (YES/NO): NO